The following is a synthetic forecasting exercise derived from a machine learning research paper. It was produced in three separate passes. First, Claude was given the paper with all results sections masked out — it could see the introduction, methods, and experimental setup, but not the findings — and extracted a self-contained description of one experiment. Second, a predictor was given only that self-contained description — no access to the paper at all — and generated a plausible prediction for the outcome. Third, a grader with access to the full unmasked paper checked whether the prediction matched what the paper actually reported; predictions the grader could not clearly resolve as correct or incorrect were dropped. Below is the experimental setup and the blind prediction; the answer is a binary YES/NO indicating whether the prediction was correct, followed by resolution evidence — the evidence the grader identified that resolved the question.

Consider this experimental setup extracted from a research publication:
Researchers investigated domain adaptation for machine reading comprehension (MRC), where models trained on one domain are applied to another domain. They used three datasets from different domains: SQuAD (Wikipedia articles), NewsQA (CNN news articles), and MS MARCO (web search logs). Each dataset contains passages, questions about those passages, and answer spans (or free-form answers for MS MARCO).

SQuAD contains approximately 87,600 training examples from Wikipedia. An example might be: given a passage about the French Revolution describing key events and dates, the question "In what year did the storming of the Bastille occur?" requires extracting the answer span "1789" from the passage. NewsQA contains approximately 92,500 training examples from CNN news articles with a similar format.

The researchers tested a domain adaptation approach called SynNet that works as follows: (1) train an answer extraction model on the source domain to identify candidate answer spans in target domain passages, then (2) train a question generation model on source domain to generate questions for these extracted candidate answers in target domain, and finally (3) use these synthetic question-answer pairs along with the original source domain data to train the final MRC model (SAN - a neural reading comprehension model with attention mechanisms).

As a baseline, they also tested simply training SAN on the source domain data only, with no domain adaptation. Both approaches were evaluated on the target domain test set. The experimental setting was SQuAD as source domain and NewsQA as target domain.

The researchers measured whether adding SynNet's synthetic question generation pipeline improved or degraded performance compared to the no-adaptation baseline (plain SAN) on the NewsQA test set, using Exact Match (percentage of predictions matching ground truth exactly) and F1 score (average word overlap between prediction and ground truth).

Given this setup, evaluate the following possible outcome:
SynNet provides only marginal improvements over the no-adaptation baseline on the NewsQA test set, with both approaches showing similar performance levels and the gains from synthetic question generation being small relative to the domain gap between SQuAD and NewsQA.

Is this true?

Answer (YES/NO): NO